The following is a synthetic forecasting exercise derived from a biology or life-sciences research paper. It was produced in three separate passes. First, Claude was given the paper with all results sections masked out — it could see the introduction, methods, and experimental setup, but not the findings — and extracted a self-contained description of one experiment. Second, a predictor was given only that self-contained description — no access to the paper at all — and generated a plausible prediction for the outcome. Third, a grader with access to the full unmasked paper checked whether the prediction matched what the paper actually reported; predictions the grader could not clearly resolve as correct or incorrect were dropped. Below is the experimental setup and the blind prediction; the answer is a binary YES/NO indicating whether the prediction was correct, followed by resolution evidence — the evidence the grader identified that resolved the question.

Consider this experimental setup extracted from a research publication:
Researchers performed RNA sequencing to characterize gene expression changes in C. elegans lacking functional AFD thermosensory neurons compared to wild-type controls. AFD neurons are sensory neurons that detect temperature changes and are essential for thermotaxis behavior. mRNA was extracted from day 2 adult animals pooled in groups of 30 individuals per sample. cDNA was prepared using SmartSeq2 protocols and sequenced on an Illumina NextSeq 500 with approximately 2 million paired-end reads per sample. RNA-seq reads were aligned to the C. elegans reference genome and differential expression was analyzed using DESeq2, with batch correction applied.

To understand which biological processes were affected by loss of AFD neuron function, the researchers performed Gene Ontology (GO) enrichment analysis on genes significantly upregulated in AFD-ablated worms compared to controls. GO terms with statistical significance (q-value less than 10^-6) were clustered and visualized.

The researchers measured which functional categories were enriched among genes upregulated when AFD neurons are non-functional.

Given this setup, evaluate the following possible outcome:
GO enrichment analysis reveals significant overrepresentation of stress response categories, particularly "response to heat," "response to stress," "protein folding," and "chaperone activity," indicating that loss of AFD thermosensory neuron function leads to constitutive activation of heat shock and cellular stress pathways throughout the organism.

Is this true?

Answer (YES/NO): NO